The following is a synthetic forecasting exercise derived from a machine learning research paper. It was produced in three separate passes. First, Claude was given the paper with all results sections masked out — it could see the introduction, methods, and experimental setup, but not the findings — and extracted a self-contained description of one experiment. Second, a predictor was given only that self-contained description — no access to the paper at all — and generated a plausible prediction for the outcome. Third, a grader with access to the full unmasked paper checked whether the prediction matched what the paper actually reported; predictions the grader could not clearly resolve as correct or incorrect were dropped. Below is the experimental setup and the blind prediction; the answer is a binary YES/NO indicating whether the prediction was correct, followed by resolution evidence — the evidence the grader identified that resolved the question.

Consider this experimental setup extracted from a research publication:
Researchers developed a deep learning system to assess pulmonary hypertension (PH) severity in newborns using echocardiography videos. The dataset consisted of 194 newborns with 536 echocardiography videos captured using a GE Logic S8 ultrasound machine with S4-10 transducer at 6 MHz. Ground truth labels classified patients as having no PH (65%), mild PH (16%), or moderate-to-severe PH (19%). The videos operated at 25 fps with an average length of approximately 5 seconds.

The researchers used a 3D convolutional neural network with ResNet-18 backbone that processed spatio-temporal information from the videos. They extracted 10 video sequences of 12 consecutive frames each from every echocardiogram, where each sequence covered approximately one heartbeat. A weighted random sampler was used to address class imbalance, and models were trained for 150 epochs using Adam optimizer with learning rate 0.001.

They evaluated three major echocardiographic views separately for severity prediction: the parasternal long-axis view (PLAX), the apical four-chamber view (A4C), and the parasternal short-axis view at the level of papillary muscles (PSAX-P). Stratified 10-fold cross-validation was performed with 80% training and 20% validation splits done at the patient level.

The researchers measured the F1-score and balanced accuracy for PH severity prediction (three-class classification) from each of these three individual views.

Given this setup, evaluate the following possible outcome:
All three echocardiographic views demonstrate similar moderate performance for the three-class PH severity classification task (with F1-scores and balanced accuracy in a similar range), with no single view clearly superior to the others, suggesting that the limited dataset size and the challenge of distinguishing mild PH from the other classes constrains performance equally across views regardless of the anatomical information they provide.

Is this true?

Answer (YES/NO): NO